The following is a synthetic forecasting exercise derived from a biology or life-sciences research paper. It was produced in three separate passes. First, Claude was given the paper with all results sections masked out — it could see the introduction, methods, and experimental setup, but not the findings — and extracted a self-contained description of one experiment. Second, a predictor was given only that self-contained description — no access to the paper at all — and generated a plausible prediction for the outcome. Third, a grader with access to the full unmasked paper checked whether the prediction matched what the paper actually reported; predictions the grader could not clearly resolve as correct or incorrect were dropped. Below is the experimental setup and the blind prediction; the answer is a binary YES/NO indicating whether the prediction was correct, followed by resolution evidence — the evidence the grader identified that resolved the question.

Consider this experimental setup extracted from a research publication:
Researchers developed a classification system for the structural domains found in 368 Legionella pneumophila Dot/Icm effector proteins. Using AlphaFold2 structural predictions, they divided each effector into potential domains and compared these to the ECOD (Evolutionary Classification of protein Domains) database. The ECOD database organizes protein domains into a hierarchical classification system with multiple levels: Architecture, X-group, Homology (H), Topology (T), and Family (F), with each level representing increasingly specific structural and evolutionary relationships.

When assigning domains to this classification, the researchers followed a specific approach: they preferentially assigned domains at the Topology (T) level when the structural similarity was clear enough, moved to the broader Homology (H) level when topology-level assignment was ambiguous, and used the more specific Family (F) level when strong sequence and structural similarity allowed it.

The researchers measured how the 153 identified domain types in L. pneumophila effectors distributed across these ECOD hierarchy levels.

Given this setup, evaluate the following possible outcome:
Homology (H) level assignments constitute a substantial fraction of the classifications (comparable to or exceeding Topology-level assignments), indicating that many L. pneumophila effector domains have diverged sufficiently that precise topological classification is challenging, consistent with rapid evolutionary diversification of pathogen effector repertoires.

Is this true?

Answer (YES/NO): NO